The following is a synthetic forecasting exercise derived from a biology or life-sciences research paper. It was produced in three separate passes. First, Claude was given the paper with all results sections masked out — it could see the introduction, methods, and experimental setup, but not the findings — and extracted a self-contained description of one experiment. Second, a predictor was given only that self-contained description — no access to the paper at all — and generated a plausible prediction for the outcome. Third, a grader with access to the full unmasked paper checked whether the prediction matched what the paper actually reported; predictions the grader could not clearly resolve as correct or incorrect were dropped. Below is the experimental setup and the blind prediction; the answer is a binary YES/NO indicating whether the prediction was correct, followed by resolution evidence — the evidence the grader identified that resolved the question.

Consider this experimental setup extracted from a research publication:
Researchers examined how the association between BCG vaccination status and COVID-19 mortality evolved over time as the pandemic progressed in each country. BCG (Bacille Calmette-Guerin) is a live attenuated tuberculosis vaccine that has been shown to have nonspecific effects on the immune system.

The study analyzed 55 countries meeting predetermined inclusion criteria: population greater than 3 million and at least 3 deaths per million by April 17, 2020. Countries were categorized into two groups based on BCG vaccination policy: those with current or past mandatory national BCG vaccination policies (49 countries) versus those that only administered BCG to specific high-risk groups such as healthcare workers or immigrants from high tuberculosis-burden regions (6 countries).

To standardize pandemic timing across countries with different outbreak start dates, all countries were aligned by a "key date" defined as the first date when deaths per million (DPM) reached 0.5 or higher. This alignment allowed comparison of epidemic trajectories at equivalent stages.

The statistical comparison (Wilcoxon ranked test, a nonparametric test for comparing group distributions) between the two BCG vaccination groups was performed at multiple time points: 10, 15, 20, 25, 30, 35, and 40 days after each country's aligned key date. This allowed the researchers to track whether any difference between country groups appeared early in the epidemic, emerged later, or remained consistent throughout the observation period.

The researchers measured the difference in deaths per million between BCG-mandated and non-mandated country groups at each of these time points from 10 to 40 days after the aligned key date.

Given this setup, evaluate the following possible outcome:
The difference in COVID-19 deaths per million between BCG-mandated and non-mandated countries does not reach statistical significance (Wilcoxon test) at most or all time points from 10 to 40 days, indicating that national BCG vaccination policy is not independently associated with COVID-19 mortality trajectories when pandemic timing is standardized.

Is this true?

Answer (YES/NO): NO